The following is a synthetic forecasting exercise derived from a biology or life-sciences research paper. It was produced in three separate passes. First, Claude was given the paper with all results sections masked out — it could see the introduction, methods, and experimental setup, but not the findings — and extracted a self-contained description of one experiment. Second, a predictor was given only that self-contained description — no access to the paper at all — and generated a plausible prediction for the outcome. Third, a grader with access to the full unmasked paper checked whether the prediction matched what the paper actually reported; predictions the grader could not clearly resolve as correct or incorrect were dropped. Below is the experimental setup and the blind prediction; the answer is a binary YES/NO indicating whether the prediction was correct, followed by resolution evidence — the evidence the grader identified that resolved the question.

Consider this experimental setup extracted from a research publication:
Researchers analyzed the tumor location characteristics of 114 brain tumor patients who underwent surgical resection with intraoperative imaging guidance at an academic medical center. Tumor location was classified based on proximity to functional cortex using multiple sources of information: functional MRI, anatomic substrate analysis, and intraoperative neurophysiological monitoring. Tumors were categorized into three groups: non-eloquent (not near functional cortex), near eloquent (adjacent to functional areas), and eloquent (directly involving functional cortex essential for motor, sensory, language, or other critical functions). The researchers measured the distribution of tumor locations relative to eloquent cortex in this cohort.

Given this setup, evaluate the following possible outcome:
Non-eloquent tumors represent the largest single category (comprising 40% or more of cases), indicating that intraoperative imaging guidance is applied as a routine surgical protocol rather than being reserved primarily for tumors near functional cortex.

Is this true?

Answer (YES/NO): NO